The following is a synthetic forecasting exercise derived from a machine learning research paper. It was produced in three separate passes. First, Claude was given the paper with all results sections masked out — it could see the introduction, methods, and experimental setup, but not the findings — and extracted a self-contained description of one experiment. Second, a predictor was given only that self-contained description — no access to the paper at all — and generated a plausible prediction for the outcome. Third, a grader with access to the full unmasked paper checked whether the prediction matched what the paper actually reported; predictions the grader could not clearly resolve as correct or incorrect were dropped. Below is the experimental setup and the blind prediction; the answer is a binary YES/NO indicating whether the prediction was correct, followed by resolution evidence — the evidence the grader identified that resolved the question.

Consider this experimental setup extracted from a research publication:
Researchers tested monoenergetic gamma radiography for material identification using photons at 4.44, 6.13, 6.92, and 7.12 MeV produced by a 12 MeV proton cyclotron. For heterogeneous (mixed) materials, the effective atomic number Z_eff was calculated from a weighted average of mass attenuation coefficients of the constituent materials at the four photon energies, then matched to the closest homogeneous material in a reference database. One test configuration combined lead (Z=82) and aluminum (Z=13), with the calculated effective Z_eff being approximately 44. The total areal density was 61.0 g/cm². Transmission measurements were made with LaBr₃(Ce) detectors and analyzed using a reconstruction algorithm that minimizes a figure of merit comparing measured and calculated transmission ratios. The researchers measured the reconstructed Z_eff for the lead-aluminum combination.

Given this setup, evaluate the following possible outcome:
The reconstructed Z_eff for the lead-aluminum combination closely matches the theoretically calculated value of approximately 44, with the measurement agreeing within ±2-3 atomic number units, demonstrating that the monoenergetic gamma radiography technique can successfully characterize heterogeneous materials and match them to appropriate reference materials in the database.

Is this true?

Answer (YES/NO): NO